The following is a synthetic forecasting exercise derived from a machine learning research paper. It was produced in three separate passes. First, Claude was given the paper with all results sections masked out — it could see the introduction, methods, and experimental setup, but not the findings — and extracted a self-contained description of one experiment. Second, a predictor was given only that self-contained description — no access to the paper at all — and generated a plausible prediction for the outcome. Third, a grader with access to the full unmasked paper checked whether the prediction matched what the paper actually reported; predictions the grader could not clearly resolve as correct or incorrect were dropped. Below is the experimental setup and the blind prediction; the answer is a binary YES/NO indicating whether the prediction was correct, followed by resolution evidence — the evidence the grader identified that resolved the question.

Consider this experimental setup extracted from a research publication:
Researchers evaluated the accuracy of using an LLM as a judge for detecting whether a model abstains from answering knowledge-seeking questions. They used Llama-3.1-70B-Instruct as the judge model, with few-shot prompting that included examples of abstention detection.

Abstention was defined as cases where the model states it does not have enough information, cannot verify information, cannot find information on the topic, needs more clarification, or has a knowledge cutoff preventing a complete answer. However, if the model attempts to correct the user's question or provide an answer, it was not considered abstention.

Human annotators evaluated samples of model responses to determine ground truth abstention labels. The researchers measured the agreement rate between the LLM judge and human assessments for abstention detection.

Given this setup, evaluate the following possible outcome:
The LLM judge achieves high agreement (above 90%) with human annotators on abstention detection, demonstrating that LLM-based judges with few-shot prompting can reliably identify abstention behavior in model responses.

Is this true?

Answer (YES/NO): YES